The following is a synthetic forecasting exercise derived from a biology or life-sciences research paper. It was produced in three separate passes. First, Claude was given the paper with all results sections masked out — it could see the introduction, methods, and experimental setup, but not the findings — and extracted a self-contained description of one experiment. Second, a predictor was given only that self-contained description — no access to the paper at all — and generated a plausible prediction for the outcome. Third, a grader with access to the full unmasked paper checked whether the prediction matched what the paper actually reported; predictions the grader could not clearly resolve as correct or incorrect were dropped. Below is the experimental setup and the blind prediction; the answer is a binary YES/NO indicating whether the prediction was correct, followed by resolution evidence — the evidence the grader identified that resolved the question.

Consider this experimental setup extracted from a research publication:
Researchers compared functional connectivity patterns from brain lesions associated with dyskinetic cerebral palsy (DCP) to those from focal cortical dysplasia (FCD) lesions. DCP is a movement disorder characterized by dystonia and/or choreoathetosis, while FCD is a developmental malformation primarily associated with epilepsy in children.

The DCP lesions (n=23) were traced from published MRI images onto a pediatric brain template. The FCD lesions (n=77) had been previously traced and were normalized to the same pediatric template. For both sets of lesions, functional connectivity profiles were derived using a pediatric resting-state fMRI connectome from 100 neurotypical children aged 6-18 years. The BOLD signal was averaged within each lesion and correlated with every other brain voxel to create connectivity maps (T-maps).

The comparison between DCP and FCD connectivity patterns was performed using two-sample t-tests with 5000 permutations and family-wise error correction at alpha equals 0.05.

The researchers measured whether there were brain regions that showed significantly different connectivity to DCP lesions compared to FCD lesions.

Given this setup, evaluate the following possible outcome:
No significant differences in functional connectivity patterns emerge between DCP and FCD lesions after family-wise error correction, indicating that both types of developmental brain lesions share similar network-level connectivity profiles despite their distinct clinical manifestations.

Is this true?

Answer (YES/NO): NO